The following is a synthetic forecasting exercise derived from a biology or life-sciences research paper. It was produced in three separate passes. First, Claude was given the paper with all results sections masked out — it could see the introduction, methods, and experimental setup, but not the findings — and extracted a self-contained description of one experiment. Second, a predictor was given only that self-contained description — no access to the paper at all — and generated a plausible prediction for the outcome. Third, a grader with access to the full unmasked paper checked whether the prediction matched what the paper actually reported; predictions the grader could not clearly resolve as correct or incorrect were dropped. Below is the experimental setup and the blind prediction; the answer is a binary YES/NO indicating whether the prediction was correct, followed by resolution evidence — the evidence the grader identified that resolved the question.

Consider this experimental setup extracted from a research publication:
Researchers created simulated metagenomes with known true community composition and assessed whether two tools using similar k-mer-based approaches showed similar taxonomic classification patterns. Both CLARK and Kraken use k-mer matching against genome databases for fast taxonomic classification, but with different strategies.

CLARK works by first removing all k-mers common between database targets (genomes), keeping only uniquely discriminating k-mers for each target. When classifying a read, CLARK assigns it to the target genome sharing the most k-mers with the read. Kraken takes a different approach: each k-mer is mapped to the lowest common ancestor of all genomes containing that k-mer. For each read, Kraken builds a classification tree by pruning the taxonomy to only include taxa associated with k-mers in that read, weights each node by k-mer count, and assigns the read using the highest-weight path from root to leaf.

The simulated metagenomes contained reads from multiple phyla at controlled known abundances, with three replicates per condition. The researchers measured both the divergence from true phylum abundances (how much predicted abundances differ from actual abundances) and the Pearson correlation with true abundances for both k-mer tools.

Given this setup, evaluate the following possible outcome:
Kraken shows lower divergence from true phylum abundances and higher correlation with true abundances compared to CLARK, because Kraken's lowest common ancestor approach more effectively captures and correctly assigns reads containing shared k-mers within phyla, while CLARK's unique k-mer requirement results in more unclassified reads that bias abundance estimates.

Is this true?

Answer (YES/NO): NO